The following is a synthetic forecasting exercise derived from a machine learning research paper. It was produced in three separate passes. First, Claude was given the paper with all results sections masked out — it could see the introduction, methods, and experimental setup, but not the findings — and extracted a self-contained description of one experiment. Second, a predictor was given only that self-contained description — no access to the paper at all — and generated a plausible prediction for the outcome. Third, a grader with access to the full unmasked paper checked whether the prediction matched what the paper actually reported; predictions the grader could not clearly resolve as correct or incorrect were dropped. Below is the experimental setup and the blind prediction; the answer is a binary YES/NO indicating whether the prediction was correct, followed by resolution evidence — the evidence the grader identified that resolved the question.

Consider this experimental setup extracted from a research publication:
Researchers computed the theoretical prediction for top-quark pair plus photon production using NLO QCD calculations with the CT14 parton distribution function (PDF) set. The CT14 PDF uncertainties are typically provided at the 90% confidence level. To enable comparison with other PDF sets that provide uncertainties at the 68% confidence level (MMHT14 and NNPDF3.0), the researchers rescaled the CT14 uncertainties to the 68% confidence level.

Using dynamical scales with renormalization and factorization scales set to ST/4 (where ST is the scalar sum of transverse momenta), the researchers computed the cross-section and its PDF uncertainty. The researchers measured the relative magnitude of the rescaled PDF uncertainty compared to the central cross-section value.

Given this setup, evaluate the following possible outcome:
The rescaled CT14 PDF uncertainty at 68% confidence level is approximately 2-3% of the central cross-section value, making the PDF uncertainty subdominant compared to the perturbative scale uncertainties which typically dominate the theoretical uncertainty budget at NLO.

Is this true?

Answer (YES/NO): NO